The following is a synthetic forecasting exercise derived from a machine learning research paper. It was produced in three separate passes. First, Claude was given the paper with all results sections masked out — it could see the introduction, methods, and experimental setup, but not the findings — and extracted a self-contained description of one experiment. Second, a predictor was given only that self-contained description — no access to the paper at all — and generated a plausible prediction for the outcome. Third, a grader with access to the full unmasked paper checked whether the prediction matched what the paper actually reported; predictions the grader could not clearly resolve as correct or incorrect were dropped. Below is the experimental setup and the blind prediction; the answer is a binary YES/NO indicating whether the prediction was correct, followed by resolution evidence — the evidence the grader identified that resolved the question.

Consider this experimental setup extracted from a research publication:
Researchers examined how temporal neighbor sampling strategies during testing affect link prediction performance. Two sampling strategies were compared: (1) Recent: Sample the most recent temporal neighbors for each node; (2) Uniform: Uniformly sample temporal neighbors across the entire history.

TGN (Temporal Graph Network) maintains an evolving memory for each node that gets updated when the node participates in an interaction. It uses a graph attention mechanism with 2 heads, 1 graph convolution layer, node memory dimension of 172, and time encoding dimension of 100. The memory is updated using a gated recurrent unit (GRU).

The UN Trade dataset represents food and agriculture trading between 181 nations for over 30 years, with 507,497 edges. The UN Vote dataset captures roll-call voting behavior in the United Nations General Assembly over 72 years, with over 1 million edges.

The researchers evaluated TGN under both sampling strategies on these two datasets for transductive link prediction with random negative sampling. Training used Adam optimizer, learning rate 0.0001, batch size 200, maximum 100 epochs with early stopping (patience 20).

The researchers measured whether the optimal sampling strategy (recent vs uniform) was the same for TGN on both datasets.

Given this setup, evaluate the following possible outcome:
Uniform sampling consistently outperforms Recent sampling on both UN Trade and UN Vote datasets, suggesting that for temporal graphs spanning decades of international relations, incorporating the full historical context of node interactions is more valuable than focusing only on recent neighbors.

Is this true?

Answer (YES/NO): NO